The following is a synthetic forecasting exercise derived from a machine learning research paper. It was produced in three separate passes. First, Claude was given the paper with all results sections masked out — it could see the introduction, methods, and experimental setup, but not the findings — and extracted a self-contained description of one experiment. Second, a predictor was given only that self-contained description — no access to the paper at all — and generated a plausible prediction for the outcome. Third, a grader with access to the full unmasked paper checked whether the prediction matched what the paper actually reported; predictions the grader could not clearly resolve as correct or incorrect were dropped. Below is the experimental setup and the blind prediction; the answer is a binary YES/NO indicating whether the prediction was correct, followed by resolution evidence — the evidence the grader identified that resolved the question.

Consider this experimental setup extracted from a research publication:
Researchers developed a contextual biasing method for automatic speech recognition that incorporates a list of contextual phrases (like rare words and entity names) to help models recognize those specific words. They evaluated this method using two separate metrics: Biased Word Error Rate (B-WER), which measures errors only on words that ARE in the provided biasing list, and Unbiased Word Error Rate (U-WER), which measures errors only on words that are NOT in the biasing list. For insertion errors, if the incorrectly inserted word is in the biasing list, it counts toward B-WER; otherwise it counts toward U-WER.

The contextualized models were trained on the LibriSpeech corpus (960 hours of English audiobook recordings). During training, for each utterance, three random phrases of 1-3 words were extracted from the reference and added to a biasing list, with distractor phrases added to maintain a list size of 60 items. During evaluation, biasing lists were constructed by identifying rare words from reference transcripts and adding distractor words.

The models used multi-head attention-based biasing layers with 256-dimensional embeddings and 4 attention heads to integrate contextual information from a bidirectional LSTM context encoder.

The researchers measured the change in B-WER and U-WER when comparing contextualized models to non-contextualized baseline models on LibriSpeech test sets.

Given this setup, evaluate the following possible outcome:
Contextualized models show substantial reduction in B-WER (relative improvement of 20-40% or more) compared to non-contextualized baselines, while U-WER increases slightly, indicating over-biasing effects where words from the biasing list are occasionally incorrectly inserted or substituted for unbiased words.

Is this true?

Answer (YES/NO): YES